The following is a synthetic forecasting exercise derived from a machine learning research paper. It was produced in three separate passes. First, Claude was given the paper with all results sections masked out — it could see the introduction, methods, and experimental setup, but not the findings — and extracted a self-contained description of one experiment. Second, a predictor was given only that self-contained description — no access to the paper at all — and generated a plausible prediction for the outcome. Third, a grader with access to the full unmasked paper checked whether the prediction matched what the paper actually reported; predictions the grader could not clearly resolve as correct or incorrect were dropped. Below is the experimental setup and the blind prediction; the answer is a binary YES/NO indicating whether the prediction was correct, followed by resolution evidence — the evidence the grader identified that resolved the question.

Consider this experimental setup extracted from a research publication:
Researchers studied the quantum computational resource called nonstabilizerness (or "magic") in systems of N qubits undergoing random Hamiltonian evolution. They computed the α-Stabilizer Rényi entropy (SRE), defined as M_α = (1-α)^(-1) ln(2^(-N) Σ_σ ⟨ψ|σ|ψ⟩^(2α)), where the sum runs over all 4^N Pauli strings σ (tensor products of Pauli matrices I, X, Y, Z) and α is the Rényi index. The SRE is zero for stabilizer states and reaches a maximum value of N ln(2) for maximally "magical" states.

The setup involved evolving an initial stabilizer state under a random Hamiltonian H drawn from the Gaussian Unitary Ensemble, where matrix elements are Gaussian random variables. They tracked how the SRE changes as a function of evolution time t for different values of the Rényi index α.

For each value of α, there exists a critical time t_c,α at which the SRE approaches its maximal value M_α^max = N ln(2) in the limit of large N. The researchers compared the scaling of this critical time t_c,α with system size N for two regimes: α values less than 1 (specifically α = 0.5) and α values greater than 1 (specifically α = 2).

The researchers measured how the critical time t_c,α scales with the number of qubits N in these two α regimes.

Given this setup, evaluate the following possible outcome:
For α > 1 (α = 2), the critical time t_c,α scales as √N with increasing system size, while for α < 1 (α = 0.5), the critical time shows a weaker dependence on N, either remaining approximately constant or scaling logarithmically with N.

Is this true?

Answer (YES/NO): YES